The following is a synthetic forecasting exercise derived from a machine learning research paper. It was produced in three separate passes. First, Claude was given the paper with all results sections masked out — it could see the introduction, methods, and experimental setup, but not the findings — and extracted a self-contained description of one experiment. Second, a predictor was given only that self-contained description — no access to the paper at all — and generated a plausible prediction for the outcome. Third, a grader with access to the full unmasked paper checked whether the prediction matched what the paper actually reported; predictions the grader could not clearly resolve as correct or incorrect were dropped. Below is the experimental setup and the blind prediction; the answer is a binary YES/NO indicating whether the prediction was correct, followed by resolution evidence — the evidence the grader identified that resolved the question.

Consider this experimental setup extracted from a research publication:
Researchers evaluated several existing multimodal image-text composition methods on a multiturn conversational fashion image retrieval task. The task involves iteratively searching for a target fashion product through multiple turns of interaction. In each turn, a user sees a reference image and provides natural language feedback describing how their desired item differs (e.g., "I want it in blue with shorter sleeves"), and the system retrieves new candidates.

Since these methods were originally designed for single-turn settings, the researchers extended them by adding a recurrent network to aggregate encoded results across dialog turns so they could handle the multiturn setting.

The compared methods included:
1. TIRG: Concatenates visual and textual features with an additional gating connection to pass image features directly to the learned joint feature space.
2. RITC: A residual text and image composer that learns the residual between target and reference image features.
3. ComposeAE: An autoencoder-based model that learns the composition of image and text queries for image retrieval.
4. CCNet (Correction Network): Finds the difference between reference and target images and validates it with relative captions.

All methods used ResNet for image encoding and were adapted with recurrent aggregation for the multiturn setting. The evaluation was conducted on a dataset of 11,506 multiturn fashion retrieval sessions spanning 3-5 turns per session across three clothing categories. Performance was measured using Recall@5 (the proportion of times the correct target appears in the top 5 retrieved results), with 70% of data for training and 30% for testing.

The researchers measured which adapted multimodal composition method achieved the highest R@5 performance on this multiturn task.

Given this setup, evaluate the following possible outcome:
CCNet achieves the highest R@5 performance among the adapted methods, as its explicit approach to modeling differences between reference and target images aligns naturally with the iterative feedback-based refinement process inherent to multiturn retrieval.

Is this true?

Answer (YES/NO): NO